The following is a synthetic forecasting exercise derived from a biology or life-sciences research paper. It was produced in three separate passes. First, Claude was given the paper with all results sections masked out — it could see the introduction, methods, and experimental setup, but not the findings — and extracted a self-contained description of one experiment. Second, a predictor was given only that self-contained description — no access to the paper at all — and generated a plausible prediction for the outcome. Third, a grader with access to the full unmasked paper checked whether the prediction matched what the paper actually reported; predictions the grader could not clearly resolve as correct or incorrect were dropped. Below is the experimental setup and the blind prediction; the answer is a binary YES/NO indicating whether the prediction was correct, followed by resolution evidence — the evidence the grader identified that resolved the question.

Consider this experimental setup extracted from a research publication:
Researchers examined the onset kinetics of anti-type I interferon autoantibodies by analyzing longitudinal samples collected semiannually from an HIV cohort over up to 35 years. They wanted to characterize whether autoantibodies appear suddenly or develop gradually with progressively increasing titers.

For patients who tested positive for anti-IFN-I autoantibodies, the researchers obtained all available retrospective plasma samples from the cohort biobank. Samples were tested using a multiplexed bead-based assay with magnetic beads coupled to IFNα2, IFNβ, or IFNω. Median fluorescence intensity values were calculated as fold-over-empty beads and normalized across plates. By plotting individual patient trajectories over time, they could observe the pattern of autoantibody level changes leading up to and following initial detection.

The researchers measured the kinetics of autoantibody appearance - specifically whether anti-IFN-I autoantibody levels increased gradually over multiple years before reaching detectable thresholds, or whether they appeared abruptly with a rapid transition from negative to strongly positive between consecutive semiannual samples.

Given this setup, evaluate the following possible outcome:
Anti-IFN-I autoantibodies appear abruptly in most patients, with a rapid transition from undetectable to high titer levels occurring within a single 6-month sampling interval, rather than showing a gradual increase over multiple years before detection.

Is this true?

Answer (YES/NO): YES